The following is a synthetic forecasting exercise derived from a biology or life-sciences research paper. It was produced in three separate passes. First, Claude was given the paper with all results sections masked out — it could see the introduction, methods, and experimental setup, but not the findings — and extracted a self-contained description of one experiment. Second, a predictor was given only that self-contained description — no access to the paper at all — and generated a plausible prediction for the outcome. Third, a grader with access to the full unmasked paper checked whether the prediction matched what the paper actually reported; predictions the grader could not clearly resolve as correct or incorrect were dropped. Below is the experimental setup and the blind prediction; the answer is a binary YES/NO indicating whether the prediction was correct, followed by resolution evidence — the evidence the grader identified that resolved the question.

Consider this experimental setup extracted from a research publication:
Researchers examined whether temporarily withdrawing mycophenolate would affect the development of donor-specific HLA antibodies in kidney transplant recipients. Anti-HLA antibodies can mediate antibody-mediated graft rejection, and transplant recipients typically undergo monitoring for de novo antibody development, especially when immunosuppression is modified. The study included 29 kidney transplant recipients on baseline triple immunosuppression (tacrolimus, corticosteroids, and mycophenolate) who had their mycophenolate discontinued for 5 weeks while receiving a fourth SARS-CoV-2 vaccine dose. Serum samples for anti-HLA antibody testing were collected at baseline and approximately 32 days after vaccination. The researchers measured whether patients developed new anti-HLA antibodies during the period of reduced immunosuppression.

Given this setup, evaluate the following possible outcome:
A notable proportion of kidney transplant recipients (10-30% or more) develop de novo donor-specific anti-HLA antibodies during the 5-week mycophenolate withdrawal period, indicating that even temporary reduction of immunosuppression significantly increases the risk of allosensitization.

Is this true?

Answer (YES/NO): NO